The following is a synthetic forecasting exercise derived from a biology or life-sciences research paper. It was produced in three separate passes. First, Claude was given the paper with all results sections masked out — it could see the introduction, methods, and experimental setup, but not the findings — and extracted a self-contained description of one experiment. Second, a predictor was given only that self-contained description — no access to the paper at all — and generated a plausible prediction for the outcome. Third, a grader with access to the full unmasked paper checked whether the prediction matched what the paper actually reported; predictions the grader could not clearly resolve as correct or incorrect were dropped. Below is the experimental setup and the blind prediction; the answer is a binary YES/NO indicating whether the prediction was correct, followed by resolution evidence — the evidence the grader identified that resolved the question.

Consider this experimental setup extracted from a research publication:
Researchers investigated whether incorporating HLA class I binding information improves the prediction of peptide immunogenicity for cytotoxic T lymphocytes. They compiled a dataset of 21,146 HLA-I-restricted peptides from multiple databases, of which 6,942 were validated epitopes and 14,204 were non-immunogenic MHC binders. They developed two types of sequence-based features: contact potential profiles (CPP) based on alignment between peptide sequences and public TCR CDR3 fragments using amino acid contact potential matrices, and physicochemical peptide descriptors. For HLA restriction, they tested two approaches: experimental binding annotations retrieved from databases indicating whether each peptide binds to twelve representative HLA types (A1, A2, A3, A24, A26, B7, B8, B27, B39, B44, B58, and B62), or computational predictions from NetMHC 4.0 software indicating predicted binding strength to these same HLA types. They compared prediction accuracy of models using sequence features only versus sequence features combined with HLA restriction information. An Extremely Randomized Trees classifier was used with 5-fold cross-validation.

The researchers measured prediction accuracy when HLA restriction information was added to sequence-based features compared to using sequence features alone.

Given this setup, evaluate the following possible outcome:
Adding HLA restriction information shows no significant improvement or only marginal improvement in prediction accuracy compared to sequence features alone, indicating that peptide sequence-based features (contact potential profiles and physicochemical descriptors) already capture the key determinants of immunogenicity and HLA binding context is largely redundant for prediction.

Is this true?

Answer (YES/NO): NO